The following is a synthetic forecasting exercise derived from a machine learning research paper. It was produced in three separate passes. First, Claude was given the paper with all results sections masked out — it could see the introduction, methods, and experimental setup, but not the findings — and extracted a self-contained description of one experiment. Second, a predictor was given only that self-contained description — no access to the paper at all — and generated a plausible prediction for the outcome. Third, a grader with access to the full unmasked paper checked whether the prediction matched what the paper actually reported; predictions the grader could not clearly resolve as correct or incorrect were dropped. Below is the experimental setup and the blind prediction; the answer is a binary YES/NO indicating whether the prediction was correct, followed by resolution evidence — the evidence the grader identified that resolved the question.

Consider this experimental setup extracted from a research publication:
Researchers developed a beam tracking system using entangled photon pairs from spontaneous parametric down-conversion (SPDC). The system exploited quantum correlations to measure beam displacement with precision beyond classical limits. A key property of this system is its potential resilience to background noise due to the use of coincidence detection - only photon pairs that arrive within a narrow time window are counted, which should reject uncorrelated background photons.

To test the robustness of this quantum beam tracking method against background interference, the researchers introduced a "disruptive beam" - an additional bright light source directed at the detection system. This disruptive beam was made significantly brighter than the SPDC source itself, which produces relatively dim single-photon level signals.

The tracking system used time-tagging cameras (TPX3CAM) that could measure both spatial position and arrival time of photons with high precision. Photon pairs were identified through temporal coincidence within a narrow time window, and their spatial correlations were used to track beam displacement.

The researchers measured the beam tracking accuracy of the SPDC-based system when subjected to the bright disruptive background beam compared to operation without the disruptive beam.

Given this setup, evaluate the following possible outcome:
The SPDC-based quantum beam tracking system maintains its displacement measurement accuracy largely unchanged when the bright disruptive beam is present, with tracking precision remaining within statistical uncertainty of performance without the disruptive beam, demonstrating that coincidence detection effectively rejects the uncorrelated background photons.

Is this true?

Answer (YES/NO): YES